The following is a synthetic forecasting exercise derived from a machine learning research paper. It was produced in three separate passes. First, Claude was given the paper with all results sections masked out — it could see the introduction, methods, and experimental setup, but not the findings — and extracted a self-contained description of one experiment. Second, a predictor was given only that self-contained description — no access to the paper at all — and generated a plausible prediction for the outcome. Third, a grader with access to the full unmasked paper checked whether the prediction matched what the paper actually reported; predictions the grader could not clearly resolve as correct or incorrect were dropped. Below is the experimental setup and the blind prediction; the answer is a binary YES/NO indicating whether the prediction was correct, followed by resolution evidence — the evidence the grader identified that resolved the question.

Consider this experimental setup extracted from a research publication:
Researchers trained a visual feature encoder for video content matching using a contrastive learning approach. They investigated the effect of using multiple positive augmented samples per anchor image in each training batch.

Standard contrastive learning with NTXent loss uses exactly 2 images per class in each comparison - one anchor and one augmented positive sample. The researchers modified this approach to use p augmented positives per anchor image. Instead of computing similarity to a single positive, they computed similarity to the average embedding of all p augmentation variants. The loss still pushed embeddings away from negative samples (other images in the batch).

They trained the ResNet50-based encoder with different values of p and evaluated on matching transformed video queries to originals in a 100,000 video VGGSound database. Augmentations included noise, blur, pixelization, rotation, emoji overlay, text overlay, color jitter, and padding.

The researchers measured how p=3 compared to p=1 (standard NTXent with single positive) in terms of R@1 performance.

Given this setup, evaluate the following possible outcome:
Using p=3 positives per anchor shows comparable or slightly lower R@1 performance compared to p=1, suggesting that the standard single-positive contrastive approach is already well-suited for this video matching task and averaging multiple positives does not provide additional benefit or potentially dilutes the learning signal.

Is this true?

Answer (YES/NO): NO